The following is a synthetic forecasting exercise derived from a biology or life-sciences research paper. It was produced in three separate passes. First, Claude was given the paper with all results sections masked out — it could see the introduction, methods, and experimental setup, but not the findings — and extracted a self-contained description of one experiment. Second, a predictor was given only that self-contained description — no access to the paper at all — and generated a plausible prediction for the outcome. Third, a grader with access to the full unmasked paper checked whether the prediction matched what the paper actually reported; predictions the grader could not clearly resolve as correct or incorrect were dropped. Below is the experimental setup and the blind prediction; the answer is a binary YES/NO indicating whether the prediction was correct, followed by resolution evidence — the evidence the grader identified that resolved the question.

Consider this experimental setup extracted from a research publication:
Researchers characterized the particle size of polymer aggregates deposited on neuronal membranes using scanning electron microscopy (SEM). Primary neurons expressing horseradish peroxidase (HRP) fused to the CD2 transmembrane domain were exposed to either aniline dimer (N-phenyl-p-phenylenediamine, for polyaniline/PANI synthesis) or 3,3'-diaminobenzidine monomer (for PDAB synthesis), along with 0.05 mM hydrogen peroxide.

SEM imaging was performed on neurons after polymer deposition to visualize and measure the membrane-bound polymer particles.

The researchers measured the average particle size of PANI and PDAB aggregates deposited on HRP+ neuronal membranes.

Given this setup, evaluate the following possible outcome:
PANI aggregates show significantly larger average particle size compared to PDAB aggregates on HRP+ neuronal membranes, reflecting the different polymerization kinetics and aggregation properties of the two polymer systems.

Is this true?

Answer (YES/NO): NO